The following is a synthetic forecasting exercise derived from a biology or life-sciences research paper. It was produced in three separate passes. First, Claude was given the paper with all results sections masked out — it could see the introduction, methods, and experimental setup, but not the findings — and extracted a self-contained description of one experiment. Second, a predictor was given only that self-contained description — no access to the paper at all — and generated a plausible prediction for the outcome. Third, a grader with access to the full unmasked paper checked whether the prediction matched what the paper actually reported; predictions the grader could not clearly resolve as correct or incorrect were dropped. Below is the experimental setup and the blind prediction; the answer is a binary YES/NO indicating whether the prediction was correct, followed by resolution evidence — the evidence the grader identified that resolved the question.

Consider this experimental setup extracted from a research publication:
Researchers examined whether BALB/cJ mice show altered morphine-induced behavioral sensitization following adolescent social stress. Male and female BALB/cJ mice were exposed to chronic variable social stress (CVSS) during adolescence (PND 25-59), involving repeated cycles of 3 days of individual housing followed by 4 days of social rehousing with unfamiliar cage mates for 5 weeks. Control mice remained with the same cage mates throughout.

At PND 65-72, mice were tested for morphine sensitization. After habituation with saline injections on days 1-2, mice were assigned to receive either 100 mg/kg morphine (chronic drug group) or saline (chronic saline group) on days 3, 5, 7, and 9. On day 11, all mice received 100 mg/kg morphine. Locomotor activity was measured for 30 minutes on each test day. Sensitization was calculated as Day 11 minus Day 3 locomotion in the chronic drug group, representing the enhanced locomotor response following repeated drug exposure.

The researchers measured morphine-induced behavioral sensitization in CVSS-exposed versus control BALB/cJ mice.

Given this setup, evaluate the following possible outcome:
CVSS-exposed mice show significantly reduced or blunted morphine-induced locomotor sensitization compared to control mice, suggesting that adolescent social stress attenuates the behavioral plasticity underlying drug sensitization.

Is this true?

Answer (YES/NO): NO